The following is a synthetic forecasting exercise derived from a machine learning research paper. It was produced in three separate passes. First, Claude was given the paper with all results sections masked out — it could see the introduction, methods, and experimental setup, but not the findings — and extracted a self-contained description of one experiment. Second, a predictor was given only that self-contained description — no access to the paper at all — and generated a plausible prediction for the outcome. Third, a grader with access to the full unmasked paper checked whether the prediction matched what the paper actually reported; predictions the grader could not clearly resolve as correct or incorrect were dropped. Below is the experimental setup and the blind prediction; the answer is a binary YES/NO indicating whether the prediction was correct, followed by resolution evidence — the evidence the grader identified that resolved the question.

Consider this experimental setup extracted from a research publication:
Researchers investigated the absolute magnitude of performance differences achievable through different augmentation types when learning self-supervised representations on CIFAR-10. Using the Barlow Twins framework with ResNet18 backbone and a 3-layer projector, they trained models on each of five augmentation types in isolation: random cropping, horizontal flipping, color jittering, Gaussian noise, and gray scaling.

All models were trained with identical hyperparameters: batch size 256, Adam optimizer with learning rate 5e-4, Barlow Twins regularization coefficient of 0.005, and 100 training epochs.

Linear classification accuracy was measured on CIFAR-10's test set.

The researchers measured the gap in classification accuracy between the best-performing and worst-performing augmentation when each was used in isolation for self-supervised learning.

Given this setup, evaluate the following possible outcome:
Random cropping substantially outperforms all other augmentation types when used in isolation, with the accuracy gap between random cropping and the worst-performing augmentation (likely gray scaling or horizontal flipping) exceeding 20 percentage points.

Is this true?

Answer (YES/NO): YES